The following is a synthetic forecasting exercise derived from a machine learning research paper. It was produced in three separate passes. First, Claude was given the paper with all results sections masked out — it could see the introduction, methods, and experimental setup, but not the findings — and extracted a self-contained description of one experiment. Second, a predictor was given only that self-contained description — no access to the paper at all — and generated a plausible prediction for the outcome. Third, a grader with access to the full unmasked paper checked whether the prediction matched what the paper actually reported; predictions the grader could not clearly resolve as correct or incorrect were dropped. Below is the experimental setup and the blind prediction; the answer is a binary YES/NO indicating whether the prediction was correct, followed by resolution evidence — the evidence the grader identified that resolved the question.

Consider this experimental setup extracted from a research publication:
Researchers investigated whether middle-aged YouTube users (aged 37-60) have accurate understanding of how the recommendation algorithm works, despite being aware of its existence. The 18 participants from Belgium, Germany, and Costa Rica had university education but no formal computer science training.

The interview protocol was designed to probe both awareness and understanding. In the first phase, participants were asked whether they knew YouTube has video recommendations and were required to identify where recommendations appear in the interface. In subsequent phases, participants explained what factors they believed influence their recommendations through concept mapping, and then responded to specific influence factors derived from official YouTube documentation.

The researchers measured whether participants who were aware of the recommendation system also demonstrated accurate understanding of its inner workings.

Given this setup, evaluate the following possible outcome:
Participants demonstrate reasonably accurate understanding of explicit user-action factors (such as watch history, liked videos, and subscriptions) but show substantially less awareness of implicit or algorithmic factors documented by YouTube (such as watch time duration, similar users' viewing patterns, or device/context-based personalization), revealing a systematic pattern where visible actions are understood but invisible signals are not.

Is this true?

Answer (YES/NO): NO